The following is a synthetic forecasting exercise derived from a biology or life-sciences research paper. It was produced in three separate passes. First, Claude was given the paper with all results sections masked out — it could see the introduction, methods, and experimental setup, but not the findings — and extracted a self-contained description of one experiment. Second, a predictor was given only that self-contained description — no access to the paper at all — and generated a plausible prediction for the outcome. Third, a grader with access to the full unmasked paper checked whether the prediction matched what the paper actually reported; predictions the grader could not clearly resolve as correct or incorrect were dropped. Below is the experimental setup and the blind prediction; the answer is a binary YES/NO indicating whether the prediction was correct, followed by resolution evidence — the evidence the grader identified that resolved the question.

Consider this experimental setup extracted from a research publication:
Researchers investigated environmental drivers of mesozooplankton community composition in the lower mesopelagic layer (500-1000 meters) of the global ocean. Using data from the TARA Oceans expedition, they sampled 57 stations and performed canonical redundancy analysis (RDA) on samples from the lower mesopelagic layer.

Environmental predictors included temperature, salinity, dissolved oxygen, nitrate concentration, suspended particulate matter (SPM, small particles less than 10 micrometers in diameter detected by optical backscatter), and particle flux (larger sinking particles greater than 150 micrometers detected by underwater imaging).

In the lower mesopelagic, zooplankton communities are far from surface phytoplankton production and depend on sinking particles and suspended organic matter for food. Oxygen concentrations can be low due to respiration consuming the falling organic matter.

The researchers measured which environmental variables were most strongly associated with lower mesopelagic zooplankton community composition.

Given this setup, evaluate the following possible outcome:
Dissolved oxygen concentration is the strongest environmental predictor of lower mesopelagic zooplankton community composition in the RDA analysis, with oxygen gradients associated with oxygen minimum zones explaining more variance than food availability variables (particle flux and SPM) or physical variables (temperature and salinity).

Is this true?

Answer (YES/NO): NO